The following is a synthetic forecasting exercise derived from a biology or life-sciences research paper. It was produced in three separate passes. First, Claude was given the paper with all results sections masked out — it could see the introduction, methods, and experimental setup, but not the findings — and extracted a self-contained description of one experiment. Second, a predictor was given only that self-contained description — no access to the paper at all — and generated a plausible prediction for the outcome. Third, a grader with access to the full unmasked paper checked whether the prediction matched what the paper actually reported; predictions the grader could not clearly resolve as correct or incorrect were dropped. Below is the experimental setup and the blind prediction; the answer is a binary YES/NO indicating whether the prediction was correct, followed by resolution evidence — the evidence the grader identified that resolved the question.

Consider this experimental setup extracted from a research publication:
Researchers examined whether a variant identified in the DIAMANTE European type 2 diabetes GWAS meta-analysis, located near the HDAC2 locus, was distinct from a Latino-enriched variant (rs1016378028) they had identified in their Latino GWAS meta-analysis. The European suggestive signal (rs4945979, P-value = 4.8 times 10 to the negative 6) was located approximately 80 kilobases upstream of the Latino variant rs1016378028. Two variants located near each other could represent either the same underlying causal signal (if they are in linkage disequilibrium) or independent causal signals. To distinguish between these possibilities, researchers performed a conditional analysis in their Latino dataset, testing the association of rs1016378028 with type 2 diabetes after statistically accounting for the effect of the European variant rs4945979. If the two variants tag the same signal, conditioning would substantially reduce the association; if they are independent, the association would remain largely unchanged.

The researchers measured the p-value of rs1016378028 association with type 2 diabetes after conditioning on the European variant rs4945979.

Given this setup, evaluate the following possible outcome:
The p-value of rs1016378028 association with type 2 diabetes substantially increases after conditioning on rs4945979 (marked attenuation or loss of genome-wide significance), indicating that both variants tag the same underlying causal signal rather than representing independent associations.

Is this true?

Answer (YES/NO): NO